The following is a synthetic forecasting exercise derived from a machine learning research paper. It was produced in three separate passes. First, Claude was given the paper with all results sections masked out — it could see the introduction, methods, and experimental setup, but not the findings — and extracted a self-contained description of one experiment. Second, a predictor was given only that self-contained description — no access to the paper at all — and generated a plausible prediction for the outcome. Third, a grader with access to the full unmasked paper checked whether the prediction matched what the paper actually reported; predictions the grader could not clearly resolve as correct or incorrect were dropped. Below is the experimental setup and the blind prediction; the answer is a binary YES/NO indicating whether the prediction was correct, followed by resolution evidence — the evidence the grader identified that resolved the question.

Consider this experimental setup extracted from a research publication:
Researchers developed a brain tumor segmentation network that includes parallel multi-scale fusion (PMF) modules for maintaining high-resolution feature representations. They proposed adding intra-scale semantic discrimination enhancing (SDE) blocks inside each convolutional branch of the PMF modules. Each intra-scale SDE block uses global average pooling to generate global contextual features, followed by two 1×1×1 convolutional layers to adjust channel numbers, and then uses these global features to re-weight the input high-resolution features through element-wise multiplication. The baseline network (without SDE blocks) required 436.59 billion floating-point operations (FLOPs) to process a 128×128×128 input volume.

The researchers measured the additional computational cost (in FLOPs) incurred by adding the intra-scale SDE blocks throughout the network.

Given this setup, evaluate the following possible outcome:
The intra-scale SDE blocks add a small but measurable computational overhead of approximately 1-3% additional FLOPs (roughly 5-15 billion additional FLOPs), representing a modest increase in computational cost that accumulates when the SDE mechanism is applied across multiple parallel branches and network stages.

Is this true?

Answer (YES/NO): NO